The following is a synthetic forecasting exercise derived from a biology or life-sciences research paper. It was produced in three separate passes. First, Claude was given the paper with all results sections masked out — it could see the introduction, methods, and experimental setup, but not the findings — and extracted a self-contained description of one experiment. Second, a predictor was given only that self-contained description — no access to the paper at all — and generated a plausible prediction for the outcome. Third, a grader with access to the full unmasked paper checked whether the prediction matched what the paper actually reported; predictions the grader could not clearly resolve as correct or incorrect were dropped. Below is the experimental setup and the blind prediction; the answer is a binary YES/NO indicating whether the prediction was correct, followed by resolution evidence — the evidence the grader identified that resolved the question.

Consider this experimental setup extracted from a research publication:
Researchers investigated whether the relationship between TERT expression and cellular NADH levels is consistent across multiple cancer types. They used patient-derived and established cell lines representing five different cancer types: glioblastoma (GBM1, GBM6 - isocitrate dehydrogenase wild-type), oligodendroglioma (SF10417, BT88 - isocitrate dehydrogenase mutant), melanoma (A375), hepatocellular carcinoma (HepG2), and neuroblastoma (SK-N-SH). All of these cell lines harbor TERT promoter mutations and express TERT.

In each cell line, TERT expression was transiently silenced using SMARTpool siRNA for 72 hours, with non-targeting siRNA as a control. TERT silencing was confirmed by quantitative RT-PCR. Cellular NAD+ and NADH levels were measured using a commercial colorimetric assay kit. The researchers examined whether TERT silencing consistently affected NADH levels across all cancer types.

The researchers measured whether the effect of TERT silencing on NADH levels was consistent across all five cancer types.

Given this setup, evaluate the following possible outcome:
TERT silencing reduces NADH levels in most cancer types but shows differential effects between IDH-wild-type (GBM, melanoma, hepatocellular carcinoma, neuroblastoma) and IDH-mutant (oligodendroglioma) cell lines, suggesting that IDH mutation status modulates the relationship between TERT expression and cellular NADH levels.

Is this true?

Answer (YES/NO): NO